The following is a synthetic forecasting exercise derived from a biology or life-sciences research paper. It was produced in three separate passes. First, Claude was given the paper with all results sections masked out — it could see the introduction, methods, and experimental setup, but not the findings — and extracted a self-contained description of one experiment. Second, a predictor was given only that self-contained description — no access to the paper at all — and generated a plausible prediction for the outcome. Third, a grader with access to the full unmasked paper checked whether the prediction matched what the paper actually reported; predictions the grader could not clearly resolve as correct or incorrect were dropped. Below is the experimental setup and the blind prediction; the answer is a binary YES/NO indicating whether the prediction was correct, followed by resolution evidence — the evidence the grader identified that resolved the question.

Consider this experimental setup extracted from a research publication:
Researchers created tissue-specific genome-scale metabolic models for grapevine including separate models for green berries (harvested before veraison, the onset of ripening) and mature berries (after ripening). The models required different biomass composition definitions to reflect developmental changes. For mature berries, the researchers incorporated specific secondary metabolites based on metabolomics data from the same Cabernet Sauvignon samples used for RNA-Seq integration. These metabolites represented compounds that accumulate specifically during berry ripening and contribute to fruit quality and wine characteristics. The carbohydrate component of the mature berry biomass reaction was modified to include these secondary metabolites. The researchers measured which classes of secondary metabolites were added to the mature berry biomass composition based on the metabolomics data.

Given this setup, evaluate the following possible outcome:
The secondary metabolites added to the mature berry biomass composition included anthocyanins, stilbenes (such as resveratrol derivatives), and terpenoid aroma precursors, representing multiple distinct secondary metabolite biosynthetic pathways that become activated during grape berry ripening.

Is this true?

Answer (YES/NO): NO